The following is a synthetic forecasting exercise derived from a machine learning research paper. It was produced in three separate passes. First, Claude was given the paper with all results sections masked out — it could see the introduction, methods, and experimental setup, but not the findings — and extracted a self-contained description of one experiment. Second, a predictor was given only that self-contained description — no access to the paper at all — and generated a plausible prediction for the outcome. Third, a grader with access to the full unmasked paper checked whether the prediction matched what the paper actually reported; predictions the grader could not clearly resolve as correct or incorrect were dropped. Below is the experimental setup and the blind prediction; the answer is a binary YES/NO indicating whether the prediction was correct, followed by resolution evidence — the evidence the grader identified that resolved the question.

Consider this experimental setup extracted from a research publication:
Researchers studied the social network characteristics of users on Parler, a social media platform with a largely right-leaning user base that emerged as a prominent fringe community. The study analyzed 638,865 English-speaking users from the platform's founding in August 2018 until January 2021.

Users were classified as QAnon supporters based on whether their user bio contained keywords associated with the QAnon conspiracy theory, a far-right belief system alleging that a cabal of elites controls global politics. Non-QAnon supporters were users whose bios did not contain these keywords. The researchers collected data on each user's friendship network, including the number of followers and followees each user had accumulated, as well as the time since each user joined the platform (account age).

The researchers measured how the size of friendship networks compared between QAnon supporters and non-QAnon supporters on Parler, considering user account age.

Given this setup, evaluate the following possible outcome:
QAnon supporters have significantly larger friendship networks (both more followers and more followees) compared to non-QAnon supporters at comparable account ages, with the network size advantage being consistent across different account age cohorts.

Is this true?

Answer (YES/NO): YES